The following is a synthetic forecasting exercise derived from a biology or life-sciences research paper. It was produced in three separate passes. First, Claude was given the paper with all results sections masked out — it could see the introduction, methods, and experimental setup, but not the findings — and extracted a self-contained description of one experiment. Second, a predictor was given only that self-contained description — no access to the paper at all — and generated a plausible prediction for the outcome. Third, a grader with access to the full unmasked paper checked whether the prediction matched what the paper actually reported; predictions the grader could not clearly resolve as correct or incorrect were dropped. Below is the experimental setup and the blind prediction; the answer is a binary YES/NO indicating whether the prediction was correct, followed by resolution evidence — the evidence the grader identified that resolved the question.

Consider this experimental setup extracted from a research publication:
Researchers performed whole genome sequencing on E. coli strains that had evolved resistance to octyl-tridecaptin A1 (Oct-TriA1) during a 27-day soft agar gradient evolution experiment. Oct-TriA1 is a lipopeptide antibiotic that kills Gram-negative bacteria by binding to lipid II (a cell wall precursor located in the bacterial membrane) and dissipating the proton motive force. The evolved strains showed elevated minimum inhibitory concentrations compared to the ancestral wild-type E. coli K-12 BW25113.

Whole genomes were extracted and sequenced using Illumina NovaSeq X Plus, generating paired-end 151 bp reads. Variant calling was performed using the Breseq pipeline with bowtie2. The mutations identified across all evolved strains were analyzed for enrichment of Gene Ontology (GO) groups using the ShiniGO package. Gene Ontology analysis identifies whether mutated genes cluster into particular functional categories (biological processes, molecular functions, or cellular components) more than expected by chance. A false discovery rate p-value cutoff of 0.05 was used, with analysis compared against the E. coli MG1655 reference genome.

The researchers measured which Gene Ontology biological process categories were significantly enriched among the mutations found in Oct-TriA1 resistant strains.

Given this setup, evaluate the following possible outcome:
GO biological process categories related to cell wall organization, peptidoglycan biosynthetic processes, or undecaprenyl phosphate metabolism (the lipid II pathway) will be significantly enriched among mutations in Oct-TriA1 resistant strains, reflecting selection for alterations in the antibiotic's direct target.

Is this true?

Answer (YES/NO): NO